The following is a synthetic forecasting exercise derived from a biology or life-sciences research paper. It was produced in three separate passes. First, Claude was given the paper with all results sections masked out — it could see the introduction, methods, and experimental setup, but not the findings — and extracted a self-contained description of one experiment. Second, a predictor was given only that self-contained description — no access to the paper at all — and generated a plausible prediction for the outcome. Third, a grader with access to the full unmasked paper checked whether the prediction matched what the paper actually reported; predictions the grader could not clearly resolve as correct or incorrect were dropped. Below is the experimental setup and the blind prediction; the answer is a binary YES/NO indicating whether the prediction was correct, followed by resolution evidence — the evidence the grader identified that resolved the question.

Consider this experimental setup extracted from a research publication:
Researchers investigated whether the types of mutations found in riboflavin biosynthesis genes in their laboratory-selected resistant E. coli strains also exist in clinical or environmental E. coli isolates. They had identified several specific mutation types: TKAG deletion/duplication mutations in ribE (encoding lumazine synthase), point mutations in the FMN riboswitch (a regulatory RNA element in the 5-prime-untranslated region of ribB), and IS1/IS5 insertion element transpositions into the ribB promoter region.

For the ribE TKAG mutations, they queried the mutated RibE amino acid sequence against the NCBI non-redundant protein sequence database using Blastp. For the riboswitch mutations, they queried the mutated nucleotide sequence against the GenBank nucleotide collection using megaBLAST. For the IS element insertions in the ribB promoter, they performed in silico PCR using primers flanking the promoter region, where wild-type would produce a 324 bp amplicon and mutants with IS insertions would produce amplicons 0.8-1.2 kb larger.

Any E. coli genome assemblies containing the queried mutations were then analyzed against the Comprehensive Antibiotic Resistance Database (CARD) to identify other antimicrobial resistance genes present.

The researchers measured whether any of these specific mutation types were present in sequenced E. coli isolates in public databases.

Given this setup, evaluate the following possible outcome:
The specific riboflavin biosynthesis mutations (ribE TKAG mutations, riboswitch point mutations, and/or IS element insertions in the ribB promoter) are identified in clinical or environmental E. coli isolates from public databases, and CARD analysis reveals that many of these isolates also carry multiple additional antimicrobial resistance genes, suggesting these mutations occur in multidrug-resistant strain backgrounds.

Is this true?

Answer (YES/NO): NO